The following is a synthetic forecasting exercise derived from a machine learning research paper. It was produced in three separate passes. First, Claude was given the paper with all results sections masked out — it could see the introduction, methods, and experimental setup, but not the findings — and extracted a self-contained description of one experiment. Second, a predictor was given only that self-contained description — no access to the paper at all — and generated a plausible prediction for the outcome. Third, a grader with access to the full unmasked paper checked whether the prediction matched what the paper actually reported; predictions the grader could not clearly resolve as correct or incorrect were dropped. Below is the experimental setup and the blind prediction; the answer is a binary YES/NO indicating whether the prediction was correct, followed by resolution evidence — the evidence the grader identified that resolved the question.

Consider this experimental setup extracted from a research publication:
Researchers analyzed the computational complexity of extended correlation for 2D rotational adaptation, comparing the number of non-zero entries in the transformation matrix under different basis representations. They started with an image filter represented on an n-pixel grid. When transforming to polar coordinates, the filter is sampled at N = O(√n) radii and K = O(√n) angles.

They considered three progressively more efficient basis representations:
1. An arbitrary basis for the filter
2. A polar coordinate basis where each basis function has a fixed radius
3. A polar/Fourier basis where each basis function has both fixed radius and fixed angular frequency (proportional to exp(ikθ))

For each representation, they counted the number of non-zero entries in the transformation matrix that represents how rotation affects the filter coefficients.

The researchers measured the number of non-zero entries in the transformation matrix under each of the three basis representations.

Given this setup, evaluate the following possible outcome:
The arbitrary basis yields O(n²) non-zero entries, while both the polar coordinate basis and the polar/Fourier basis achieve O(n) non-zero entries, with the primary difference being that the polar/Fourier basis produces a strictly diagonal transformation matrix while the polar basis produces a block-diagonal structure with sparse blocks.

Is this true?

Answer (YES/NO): NO